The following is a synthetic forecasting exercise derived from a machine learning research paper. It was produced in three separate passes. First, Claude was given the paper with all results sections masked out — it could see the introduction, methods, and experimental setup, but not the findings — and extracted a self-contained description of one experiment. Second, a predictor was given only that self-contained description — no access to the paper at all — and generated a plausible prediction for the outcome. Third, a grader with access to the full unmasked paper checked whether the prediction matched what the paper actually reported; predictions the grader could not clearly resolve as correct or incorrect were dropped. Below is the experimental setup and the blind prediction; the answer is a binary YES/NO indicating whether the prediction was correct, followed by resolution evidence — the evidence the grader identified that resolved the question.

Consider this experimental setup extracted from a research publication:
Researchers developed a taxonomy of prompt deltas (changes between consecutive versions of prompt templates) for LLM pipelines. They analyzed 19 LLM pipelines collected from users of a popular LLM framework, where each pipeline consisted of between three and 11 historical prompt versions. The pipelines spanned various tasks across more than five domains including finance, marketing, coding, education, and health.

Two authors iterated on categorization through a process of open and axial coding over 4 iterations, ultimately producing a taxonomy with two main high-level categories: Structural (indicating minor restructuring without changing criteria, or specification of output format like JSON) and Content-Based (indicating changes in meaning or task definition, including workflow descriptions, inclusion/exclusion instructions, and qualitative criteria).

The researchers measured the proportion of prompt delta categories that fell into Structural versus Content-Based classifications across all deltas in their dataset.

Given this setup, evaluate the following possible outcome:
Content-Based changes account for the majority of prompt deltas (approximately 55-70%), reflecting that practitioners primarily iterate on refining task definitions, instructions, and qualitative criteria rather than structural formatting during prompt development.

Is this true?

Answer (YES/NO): YES